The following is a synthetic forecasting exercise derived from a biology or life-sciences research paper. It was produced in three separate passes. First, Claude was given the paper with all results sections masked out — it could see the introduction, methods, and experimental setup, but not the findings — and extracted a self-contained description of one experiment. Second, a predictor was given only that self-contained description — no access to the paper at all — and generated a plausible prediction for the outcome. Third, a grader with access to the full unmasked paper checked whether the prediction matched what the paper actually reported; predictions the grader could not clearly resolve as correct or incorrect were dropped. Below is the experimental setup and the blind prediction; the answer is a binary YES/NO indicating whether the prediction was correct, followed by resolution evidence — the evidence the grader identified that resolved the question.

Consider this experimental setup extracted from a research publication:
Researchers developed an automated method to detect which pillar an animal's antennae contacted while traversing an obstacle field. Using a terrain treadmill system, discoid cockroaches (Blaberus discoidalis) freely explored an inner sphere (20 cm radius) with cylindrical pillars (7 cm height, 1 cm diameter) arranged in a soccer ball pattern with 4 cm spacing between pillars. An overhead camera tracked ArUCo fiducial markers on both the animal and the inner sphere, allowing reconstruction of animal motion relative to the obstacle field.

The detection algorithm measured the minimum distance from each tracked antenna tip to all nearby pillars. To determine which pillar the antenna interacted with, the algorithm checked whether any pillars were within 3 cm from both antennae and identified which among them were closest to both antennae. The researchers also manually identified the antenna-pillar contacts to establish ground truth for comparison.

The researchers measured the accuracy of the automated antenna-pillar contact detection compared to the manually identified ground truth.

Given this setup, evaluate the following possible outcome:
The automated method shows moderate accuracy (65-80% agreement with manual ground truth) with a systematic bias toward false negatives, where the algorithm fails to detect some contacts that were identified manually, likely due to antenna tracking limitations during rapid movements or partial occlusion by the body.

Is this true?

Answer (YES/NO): NO